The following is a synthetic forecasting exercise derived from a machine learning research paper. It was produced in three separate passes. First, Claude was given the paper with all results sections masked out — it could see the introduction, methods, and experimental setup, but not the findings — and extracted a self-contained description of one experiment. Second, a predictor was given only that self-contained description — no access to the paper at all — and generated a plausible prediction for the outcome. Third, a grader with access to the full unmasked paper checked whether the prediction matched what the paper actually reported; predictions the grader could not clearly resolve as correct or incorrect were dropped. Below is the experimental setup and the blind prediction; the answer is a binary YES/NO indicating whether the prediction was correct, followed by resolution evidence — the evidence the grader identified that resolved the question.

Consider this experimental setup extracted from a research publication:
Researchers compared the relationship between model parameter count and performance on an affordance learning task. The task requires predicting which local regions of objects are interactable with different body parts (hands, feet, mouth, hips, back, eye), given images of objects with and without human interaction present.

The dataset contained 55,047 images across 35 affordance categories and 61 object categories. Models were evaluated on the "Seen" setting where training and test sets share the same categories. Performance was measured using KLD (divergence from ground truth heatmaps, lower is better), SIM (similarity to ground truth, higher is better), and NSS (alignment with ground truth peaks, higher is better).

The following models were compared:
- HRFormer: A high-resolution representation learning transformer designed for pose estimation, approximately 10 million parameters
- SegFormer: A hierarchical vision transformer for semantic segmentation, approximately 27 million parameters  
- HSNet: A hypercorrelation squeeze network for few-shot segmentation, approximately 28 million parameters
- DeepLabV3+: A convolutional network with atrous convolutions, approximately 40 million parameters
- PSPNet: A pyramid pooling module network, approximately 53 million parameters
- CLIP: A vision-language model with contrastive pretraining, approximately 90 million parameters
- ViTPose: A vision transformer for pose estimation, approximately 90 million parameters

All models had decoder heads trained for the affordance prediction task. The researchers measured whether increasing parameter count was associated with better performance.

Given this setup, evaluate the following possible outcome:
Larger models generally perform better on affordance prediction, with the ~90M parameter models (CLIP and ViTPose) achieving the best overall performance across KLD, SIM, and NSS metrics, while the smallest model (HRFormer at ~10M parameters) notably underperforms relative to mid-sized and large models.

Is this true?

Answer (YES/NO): NO